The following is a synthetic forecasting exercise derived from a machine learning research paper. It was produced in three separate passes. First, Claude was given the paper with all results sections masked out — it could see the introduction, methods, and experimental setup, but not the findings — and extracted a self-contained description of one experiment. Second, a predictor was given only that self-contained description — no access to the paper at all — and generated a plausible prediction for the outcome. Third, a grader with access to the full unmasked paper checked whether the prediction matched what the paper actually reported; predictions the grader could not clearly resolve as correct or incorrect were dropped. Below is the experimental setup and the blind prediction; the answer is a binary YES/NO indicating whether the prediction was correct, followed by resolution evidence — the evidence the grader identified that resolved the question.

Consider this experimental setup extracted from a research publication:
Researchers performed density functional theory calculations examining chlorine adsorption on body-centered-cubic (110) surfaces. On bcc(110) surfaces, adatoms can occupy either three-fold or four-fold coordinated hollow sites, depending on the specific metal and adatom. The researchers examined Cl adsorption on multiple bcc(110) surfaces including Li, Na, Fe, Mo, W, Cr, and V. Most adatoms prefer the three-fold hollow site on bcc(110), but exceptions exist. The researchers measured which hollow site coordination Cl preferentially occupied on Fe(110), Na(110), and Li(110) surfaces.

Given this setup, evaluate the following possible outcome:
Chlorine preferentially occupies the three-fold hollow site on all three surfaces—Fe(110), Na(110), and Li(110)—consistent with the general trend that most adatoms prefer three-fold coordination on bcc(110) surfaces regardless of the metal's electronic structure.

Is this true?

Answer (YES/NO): NO